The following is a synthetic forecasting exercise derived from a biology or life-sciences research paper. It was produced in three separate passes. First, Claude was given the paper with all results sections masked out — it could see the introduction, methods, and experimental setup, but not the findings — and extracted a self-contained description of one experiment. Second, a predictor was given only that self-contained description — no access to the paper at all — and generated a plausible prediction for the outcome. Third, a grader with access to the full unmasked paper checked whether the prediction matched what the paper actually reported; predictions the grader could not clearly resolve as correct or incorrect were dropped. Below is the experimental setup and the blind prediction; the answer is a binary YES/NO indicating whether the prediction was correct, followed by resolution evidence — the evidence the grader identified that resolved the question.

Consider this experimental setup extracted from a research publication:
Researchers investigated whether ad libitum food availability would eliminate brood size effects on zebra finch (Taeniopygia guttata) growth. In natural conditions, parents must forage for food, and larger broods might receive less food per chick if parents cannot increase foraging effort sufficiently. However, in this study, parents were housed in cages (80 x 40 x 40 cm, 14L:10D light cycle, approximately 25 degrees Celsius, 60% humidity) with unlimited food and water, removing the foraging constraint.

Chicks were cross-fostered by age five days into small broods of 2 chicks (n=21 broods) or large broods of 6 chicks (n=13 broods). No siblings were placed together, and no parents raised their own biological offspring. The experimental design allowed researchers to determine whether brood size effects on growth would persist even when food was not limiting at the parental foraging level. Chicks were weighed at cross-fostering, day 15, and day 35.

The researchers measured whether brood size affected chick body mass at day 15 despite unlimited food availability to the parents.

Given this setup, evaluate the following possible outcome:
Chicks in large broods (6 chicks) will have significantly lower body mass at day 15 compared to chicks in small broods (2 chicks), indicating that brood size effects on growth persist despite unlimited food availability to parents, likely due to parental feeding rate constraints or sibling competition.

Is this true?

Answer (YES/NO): NO